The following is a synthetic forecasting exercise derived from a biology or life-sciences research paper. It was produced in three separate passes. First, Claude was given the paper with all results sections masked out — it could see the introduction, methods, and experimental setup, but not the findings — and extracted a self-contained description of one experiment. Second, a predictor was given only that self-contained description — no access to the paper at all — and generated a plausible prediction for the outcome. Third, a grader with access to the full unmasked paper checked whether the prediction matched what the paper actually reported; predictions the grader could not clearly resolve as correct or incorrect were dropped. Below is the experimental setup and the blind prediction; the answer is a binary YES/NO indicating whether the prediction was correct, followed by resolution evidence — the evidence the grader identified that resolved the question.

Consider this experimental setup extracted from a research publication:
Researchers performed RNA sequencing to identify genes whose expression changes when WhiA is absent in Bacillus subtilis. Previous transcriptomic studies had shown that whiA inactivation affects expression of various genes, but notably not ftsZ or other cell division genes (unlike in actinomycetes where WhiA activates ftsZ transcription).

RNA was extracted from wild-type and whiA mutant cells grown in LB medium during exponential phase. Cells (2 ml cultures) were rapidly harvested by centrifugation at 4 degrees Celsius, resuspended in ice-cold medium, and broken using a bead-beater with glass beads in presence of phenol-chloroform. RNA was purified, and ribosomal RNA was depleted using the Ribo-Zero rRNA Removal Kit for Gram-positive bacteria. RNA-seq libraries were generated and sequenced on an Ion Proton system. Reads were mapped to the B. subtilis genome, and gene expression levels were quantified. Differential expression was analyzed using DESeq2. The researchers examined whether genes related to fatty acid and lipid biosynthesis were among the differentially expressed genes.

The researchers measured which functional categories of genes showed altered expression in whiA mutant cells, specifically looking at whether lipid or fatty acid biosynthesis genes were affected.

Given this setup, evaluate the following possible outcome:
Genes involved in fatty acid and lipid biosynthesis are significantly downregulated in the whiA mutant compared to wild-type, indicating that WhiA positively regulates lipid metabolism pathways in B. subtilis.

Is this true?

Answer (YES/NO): NO